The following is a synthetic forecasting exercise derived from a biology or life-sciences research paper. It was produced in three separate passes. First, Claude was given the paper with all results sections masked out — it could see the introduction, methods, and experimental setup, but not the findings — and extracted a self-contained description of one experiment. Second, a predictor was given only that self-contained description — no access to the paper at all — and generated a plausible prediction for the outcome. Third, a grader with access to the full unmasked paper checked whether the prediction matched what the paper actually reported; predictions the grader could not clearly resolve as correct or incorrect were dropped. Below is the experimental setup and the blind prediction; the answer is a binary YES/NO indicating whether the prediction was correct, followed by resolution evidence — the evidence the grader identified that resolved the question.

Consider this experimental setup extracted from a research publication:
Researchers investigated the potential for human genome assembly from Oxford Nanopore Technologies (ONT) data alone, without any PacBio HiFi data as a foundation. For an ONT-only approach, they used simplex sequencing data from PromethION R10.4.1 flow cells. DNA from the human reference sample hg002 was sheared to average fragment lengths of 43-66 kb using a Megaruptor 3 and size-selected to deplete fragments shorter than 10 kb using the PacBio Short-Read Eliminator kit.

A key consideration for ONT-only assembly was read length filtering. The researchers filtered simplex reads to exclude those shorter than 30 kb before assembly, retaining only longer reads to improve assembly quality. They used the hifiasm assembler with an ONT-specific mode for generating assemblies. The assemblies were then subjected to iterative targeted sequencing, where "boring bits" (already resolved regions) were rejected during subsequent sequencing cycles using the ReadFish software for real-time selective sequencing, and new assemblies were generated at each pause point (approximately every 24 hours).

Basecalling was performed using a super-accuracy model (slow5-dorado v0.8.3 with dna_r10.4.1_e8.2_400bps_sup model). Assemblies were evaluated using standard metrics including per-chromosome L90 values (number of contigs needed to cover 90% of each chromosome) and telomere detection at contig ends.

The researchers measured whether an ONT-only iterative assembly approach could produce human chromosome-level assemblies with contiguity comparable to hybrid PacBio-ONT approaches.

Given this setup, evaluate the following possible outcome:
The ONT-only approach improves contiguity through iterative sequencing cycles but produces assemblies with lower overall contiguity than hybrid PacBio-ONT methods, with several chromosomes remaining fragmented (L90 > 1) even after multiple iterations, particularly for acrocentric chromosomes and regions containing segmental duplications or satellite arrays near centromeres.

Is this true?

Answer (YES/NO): NO